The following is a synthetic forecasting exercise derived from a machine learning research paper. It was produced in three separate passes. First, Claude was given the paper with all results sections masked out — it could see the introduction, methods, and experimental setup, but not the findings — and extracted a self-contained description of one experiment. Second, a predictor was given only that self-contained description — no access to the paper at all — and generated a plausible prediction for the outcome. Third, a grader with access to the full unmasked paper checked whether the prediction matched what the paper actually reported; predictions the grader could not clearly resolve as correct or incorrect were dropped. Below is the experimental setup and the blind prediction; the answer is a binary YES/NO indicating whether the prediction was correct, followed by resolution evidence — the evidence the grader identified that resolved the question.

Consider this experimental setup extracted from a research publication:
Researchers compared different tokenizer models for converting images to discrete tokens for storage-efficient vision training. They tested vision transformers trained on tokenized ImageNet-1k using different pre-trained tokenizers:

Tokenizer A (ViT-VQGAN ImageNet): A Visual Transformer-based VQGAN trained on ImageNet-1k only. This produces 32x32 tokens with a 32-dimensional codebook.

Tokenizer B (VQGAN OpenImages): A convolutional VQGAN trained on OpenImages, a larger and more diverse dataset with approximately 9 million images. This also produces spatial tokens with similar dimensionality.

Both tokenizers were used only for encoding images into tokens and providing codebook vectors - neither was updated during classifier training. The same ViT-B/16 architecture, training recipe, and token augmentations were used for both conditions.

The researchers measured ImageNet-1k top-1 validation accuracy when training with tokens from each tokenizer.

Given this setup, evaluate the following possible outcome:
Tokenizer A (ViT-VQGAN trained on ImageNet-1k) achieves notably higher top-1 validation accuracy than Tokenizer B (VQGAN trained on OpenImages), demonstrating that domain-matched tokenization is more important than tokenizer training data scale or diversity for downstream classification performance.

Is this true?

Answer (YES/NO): NO